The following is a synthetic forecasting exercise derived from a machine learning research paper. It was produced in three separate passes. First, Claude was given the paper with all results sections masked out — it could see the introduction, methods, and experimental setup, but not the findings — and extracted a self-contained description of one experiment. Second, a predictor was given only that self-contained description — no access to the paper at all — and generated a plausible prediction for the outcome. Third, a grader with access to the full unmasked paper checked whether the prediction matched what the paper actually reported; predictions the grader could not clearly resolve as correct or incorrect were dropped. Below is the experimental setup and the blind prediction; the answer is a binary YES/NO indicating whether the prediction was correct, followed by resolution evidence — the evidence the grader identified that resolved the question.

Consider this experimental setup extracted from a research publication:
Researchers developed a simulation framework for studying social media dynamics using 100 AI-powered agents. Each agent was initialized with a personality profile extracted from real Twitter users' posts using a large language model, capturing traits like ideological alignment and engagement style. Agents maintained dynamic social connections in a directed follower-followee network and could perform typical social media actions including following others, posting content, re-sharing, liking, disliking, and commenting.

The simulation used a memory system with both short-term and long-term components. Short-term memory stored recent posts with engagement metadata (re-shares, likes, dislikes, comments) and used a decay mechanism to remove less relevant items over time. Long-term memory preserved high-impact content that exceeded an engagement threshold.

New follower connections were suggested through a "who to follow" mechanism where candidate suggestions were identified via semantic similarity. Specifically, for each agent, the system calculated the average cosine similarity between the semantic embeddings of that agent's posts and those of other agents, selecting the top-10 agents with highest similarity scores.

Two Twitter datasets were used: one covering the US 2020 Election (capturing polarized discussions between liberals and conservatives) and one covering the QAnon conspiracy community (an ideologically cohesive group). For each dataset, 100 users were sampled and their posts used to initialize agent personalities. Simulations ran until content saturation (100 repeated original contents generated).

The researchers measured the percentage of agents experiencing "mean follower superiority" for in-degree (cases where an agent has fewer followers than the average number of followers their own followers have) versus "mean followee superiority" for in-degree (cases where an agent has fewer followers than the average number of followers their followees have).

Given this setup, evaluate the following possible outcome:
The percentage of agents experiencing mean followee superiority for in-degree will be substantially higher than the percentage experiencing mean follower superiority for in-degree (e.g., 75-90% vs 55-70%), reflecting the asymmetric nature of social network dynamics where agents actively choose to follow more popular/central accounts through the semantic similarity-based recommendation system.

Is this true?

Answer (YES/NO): NO